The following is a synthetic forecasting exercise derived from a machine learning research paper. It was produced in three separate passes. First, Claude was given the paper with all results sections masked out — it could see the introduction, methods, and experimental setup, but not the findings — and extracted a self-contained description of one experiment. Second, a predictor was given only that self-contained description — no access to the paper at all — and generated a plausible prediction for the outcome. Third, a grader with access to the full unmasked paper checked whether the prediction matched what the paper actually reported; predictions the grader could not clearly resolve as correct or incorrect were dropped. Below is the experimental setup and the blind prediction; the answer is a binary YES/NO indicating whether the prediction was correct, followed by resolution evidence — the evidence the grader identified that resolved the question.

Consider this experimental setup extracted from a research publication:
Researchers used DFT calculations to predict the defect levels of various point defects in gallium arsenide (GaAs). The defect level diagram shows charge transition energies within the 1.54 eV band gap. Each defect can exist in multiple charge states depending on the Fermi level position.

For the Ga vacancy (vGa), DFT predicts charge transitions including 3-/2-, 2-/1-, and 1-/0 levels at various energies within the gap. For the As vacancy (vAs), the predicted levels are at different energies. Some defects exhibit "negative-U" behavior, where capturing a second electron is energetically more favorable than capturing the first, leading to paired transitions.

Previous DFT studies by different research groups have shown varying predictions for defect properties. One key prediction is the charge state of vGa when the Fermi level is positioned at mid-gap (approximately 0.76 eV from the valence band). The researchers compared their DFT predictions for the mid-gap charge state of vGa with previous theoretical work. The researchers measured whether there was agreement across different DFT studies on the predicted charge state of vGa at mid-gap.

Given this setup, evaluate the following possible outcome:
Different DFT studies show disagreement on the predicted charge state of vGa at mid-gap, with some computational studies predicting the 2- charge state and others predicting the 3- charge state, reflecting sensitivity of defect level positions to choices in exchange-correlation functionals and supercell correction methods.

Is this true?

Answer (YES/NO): NO